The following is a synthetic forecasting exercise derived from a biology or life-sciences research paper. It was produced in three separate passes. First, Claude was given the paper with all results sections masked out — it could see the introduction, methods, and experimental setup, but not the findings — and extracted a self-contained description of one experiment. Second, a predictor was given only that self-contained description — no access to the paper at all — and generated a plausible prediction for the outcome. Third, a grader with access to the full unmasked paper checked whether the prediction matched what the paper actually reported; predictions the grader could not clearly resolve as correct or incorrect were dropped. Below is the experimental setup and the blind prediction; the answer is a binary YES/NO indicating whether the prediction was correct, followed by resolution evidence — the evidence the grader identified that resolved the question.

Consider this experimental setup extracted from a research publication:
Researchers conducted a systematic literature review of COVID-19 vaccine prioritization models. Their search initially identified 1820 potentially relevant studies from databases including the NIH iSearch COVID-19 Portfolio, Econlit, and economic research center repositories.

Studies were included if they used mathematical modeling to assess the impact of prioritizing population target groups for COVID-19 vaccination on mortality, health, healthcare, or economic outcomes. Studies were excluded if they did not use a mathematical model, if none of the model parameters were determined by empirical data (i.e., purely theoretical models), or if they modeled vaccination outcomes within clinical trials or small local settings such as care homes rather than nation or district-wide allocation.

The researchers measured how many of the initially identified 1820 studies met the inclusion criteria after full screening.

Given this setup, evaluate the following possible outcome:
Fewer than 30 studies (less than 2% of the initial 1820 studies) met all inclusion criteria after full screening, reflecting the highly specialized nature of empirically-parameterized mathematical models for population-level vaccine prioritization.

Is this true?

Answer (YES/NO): NO